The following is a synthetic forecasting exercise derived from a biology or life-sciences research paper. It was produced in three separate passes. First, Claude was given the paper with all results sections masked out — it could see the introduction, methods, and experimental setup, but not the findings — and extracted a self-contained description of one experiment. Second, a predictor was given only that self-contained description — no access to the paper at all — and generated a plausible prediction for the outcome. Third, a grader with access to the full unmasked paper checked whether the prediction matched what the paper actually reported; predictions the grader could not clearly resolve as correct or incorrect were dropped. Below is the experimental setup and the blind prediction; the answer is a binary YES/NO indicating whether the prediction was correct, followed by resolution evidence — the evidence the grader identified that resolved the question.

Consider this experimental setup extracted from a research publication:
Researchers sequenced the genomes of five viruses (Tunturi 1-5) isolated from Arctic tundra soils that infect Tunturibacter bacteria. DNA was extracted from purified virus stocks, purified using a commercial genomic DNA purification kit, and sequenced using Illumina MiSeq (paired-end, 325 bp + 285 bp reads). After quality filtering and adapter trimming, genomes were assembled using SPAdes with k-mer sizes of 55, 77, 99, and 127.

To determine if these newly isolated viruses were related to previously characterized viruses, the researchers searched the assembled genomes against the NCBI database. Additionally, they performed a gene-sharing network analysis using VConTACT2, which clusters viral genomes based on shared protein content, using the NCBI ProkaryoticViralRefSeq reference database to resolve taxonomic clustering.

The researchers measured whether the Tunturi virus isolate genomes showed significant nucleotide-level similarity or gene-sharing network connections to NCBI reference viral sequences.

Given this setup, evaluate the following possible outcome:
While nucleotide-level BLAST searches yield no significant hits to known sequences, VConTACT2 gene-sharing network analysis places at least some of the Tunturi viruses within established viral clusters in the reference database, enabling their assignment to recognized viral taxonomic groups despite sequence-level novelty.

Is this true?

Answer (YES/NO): NO